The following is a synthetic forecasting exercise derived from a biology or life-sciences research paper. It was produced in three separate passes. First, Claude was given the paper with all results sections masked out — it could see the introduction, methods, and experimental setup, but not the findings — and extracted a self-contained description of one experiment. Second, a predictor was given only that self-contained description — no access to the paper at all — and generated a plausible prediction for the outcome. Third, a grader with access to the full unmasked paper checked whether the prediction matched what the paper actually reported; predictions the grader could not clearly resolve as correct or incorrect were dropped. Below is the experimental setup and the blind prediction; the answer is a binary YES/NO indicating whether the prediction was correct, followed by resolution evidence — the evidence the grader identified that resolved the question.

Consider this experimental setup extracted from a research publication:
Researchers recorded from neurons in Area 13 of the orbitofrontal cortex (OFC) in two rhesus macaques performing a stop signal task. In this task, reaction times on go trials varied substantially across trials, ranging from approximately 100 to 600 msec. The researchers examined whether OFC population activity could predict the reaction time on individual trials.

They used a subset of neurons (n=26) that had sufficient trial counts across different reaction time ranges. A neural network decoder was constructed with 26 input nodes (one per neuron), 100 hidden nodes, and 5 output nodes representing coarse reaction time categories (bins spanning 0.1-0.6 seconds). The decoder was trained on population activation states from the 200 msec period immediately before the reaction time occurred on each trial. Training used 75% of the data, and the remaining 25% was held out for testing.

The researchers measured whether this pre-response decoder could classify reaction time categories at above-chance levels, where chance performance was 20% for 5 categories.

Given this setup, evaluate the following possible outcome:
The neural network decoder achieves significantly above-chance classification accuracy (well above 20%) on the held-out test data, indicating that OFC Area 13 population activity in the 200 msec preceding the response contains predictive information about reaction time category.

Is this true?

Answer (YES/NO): YES